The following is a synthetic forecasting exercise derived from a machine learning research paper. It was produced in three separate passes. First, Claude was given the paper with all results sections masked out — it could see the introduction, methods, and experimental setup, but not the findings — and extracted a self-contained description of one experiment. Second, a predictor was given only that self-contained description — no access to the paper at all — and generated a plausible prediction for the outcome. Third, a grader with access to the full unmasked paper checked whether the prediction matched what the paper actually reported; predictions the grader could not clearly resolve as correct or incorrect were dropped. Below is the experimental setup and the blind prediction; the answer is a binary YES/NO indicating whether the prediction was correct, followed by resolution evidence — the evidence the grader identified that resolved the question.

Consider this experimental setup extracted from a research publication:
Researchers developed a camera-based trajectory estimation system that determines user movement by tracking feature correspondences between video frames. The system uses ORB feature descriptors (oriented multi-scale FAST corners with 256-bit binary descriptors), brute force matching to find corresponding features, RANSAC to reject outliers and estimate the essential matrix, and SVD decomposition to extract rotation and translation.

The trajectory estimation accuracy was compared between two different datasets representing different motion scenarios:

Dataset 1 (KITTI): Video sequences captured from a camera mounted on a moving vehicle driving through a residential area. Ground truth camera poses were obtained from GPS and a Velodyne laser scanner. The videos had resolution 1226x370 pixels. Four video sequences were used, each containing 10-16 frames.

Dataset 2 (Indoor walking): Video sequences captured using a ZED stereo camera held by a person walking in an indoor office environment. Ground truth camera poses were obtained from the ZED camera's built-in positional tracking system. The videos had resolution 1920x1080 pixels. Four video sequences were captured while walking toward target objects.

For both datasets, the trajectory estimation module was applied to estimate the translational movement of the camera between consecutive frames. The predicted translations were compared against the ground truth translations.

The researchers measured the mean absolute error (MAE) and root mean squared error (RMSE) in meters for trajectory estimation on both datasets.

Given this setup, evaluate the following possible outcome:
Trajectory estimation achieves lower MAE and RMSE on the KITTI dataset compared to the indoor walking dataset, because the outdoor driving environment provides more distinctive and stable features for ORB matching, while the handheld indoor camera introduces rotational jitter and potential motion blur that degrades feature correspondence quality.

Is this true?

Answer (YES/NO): YES